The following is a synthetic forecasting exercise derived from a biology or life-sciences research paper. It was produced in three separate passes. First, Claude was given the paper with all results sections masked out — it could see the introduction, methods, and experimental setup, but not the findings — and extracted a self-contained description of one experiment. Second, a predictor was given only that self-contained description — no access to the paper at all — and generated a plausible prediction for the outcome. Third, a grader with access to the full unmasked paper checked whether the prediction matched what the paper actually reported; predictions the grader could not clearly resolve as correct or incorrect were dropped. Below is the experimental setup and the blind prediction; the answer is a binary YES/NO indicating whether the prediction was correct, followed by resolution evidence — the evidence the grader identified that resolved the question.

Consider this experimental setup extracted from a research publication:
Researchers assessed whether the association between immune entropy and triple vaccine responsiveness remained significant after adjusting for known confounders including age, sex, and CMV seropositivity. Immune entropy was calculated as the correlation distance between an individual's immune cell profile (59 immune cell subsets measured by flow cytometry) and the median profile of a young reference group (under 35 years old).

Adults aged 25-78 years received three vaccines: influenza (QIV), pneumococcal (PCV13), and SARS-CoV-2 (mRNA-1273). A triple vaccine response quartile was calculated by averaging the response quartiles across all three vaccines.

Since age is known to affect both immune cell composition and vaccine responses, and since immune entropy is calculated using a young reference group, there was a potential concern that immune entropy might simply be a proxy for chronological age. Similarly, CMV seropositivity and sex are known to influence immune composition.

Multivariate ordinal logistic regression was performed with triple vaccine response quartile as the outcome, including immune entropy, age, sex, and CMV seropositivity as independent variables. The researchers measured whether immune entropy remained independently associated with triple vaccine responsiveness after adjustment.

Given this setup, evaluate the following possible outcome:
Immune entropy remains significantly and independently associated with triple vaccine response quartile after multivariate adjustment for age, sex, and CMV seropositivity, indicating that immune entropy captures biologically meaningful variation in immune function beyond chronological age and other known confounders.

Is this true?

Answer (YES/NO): YES